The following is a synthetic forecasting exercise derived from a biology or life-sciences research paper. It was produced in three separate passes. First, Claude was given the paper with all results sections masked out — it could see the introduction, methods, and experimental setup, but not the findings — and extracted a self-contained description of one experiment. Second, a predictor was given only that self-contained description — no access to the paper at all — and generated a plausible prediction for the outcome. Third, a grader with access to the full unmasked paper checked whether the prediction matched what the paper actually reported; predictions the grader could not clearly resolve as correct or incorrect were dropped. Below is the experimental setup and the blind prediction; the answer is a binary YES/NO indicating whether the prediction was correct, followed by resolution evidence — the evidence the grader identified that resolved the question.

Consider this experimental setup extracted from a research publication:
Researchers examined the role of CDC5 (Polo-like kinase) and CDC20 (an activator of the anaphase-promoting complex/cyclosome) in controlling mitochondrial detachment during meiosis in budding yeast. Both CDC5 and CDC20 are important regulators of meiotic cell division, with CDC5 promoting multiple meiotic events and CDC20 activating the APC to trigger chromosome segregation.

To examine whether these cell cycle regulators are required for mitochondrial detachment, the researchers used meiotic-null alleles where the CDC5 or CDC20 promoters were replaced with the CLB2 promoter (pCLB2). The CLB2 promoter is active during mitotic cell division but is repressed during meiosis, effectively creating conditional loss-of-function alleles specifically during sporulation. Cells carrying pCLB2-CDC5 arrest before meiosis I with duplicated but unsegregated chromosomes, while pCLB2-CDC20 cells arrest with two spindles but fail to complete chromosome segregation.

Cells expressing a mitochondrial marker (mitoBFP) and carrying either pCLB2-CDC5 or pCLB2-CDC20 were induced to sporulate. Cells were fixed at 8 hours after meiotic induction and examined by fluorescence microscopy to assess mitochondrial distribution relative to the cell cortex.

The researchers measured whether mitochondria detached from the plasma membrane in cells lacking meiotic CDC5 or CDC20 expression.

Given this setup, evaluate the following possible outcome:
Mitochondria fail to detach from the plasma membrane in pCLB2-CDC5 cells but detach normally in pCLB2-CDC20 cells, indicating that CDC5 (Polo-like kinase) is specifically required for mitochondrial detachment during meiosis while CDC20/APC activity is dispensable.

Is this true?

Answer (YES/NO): NO